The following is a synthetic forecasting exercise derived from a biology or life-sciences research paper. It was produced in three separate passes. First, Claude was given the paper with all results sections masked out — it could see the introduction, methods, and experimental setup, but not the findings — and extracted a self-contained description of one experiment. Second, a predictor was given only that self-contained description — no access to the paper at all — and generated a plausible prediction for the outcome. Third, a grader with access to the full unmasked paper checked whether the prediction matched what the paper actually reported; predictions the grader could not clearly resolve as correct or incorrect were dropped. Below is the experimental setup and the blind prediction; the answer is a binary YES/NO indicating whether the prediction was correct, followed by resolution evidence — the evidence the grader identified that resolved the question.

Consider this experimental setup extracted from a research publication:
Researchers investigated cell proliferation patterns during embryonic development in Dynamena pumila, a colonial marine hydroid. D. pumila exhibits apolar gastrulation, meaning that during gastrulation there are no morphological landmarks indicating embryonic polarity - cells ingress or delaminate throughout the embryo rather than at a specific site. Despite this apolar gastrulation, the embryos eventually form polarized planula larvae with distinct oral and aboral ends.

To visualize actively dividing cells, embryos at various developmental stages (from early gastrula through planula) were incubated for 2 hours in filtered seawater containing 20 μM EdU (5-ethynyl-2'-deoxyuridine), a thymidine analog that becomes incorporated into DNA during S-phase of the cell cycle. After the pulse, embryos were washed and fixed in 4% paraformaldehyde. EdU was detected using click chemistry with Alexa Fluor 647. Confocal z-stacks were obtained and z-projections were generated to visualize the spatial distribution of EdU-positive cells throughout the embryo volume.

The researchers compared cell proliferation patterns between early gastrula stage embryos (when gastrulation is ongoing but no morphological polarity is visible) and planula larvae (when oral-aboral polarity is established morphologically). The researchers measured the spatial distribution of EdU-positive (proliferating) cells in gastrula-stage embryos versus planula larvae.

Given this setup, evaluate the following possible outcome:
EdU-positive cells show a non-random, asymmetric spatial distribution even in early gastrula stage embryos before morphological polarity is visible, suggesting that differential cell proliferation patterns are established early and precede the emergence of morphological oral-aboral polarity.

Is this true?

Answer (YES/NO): NO